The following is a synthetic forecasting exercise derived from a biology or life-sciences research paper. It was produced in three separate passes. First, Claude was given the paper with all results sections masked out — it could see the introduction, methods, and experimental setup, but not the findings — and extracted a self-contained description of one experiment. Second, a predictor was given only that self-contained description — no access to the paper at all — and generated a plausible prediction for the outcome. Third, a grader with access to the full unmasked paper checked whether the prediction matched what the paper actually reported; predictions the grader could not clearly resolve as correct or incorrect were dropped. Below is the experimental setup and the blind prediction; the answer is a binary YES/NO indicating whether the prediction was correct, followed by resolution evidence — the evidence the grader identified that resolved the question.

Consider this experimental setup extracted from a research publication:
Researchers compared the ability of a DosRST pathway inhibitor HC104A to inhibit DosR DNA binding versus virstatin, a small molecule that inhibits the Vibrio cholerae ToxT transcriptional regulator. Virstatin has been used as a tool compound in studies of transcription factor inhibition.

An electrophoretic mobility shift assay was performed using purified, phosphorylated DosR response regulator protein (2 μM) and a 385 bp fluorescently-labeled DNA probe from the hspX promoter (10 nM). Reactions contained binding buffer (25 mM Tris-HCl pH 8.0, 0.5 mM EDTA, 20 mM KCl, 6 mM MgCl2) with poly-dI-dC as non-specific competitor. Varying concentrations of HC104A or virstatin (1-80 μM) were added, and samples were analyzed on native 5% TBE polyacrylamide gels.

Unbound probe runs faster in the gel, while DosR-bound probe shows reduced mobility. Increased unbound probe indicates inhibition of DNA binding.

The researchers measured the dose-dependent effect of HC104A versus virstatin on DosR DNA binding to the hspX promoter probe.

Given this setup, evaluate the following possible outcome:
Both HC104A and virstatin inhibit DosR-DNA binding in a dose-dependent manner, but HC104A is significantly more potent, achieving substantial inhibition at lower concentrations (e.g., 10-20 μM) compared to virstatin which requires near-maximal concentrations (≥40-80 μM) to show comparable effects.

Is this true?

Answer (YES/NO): NO